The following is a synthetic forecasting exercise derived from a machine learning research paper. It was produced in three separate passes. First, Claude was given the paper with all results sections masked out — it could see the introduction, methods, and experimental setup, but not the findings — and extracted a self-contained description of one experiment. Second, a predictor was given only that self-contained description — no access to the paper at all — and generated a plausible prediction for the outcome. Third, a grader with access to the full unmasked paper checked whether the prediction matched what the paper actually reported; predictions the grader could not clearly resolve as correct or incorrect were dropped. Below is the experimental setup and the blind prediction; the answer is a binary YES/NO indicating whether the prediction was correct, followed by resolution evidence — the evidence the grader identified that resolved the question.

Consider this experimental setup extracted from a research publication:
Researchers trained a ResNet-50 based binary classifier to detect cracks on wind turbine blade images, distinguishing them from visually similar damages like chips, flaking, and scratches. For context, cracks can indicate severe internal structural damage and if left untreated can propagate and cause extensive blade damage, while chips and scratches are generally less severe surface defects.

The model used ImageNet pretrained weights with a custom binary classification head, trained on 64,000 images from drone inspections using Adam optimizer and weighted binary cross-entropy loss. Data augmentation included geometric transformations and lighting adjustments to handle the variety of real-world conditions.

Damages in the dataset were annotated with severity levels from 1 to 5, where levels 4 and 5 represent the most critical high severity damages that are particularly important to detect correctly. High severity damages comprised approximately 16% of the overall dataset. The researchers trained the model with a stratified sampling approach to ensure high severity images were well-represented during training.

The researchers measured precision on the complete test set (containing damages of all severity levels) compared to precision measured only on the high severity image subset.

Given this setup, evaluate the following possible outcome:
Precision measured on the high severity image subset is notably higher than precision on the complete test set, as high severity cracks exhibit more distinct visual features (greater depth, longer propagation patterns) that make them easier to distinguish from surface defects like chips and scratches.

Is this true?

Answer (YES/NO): YES